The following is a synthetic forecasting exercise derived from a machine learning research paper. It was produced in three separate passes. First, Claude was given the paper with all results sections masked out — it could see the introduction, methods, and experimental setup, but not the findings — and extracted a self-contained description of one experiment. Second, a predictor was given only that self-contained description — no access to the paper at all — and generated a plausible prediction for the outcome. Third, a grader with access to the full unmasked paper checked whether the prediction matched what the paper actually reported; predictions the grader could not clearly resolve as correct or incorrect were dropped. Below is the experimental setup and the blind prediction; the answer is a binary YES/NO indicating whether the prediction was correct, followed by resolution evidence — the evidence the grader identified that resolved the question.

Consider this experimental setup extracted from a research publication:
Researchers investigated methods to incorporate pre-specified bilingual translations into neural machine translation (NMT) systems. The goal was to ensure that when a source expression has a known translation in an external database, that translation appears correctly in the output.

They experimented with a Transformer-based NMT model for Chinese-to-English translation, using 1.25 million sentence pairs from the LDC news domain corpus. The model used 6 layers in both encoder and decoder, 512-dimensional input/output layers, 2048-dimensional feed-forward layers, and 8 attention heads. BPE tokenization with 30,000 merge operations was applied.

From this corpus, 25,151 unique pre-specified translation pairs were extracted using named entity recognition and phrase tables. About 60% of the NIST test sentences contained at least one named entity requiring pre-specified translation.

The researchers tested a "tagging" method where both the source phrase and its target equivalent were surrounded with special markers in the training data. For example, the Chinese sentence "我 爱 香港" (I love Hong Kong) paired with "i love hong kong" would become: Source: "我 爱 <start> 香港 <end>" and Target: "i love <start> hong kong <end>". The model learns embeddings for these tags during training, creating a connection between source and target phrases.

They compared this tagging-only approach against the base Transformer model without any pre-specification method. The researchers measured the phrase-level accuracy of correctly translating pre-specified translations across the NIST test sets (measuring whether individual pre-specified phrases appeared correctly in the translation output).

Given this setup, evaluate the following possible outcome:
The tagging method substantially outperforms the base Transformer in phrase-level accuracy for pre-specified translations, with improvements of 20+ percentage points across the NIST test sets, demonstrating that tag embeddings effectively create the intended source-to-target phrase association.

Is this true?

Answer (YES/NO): NO